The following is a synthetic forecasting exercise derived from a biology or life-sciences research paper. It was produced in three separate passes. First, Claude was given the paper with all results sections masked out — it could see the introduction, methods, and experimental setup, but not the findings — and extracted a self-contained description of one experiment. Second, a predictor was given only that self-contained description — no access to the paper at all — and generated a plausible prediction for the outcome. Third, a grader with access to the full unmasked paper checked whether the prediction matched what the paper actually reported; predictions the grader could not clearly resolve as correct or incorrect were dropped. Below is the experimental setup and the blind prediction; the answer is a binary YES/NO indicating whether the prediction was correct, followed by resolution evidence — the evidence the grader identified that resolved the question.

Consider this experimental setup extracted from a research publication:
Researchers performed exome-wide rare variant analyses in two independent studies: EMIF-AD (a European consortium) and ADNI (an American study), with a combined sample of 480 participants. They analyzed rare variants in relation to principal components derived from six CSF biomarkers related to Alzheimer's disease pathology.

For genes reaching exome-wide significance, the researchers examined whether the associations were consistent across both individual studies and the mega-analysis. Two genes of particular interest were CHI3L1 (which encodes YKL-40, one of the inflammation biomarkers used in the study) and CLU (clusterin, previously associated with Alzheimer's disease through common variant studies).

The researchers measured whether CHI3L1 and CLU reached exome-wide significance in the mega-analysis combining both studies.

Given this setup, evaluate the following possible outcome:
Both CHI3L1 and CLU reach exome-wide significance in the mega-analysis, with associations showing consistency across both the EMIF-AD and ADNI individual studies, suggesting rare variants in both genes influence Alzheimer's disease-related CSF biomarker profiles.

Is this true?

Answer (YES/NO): NO